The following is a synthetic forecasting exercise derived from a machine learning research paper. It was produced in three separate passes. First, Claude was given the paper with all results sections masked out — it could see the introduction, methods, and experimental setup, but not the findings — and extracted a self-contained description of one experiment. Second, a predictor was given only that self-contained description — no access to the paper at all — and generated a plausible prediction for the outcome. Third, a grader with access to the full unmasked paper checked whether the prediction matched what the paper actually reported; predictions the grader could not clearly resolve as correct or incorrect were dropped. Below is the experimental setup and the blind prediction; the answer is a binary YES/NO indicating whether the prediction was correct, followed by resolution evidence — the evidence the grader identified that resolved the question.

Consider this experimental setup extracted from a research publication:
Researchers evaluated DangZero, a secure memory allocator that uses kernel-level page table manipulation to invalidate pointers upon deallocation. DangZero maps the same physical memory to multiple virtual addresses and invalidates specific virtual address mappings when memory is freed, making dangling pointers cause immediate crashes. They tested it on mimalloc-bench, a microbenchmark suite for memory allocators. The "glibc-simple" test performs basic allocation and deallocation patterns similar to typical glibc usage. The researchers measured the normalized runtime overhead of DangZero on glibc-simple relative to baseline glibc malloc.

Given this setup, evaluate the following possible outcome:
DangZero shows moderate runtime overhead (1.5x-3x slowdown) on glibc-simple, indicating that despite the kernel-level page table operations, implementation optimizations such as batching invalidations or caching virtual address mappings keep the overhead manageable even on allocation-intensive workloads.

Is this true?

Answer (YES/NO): NO